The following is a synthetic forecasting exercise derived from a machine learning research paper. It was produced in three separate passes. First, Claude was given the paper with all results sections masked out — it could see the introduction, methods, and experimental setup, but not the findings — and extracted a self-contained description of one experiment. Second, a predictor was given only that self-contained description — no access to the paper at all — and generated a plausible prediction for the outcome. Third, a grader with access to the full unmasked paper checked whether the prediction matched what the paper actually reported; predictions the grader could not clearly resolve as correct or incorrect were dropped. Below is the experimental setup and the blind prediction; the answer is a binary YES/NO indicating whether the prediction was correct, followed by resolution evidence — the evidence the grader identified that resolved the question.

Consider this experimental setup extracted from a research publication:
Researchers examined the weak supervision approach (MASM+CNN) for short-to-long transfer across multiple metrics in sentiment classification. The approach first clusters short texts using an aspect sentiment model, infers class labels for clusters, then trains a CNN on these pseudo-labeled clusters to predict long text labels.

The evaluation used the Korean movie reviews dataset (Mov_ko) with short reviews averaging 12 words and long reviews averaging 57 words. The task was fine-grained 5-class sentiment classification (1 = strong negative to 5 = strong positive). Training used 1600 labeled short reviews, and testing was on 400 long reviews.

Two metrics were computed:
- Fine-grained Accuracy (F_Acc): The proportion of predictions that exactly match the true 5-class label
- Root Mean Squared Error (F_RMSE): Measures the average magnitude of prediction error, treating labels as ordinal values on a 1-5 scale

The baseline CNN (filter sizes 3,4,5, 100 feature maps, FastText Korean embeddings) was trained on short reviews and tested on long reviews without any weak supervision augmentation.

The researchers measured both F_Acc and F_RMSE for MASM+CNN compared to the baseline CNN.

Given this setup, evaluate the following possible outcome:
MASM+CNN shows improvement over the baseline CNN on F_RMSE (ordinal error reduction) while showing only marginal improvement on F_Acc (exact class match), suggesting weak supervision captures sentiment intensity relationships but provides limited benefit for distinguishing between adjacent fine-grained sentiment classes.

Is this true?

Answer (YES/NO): NO